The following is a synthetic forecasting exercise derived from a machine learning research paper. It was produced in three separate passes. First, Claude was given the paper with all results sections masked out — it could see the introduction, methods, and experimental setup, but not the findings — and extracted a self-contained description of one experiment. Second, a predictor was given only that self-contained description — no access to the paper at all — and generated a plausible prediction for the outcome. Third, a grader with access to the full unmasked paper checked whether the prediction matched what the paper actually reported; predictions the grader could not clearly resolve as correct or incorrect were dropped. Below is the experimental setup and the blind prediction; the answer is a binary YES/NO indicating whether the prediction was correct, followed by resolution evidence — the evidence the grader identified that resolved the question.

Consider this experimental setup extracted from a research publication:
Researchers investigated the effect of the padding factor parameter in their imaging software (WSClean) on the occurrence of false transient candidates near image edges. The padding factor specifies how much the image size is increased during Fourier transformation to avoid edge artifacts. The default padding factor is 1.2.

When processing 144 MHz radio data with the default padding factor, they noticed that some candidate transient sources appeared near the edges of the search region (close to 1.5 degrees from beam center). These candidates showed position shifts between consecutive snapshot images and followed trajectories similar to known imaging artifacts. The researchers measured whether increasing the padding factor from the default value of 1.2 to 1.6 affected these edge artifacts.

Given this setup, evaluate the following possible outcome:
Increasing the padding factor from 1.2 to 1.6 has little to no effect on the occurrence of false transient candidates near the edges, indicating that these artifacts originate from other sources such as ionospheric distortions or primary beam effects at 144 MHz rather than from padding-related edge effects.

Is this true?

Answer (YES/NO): NO